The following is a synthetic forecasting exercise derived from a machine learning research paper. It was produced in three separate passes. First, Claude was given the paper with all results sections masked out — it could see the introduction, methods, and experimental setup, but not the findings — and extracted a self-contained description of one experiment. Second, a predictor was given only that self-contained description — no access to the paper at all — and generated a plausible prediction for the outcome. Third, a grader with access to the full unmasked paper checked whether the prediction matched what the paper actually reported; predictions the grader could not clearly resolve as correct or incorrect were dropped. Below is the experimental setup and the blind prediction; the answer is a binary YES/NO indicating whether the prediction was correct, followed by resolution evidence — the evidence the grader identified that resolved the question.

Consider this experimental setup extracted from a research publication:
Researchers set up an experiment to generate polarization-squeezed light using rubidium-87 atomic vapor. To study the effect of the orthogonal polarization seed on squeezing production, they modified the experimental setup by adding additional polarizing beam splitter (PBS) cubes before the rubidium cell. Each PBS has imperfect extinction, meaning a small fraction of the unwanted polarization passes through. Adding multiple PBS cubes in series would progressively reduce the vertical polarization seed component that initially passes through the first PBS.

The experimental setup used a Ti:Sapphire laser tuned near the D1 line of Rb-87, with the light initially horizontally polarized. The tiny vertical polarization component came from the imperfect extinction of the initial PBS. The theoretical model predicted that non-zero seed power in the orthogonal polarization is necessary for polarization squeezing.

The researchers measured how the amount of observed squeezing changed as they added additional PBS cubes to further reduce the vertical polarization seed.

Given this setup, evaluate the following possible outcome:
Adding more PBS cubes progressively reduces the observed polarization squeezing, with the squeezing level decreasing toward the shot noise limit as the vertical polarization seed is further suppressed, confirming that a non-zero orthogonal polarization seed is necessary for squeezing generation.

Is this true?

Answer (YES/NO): YES